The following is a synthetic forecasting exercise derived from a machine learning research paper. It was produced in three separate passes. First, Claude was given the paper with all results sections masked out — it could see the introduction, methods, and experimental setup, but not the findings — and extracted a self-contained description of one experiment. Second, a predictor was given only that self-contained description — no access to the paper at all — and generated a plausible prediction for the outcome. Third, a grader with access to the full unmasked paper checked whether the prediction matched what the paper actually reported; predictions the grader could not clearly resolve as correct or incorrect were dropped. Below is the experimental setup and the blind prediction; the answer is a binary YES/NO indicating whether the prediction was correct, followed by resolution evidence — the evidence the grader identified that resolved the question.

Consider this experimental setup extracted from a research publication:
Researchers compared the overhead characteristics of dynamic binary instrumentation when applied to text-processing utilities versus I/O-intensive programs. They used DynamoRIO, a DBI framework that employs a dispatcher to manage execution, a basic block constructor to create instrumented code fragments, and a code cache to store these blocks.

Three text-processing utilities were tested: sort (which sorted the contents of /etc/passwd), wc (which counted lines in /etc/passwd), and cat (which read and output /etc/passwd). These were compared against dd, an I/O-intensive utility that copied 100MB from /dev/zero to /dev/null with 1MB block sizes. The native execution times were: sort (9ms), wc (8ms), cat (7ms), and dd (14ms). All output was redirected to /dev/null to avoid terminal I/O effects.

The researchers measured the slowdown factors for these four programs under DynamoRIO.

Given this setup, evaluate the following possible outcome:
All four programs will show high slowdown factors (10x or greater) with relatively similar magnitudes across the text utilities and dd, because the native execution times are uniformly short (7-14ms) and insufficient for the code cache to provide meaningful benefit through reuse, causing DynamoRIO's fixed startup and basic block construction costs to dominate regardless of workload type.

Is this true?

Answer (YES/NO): NO